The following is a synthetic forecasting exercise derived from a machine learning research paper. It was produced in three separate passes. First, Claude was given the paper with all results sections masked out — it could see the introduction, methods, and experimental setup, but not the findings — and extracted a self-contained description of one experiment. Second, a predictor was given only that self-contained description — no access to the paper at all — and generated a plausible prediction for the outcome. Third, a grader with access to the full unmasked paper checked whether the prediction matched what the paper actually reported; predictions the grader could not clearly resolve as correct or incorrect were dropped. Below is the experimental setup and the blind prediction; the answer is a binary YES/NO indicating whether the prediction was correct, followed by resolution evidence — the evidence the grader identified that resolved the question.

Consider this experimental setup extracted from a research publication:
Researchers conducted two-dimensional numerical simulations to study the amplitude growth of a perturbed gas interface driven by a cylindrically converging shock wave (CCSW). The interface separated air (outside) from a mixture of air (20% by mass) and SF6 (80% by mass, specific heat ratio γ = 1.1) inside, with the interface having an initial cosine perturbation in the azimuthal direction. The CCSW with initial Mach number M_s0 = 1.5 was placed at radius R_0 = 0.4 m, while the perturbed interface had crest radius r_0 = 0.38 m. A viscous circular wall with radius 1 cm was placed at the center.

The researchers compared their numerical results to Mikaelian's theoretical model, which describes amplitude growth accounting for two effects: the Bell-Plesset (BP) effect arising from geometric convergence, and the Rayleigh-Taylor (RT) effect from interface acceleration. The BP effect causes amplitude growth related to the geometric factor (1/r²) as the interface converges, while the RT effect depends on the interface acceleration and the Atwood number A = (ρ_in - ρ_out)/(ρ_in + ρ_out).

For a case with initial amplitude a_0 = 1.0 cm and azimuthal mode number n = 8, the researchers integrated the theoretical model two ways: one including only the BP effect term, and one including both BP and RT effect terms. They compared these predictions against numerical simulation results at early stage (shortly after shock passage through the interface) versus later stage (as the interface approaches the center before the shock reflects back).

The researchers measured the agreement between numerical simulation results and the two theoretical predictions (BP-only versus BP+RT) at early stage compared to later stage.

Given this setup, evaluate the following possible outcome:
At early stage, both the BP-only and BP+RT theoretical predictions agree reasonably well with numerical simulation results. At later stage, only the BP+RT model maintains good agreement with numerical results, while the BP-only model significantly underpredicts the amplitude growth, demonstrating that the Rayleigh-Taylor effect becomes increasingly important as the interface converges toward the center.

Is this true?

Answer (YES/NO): NO